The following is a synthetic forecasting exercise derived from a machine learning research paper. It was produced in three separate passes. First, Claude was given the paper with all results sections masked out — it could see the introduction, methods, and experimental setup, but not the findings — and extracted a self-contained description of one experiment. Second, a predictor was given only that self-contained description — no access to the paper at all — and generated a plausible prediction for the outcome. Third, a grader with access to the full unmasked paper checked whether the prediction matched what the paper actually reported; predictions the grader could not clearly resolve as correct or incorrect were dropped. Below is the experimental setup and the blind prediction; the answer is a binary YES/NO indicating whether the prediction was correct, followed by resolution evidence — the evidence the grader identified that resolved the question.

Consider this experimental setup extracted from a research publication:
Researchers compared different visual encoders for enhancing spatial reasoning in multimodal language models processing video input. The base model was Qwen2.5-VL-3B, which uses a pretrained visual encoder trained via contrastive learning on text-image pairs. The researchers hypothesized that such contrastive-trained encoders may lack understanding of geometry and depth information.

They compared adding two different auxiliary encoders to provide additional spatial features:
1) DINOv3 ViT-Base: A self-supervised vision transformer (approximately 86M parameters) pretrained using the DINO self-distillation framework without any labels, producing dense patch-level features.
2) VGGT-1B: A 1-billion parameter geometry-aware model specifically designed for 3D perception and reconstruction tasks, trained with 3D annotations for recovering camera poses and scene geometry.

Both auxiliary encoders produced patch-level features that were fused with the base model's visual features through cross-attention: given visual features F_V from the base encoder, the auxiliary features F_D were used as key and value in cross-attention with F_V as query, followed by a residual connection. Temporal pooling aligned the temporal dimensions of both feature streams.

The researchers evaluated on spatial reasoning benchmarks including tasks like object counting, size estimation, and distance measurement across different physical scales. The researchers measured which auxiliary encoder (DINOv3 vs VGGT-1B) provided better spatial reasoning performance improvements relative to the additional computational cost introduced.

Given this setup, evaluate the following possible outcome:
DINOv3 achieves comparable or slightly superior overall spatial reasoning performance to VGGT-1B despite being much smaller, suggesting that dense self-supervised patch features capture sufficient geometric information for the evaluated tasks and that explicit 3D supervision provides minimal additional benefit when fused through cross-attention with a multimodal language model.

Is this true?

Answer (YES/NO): YES